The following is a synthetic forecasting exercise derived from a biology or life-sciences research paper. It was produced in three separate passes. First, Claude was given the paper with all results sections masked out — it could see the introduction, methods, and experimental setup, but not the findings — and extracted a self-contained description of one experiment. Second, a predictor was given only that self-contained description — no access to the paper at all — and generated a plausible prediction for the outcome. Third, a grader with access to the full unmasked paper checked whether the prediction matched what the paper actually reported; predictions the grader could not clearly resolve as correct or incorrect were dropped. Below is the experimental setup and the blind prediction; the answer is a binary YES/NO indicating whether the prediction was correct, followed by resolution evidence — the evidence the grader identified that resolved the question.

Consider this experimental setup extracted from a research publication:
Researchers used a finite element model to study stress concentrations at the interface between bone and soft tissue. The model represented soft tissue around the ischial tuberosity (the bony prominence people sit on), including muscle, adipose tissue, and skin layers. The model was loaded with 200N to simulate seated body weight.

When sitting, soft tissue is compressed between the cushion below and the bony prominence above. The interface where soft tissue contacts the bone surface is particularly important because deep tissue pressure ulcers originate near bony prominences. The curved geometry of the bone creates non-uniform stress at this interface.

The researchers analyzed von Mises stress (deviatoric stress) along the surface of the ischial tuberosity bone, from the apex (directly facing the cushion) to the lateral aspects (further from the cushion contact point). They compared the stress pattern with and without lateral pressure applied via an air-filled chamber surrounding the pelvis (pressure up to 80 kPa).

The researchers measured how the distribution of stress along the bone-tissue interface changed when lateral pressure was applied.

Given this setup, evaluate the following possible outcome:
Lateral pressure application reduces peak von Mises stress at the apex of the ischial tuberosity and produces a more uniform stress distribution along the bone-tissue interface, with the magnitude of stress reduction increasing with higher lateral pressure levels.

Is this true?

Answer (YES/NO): NO